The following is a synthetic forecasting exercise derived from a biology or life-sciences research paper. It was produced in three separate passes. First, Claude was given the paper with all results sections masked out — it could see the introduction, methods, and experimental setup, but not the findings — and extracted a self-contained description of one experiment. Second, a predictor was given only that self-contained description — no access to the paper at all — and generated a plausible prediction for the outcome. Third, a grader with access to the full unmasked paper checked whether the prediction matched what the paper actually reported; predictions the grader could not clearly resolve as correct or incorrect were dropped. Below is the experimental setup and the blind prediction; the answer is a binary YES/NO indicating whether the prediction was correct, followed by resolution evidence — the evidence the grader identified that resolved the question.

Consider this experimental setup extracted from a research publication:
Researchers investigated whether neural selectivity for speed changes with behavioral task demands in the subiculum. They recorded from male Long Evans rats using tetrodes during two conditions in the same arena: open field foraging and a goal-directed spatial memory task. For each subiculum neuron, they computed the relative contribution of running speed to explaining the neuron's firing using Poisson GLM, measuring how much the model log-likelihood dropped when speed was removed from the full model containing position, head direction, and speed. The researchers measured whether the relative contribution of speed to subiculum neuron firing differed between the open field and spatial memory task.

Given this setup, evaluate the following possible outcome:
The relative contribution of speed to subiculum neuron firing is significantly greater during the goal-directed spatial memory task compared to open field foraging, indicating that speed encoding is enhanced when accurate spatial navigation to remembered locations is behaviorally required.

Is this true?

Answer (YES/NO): YES